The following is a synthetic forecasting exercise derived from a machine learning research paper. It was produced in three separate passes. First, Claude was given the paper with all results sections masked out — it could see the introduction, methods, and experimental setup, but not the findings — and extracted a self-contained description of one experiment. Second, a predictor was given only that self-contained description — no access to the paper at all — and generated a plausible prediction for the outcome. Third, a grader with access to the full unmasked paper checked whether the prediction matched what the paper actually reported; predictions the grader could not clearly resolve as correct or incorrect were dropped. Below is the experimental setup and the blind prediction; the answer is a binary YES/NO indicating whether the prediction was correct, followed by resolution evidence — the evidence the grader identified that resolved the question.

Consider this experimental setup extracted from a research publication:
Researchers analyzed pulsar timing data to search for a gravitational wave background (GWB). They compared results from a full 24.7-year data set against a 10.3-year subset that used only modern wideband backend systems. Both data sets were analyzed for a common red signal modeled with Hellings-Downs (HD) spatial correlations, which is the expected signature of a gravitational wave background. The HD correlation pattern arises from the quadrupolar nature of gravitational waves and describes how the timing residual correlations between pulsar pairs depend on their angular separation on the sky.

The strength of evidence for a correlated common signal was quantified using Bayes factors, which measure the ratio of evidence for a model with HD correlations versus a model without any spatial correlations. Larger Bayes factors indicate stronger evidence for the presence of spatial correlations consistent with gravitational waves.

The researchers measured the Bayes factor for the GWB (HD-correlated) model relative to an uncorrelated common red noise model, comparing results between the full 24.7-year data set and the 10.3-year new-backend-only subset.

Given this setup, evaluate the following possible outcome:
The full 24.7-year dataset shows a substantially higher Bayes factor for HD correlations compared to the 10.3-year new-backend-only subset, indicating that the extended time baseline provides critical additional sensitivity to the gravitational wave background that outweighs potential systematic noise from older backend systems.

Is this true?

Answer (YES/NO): NO